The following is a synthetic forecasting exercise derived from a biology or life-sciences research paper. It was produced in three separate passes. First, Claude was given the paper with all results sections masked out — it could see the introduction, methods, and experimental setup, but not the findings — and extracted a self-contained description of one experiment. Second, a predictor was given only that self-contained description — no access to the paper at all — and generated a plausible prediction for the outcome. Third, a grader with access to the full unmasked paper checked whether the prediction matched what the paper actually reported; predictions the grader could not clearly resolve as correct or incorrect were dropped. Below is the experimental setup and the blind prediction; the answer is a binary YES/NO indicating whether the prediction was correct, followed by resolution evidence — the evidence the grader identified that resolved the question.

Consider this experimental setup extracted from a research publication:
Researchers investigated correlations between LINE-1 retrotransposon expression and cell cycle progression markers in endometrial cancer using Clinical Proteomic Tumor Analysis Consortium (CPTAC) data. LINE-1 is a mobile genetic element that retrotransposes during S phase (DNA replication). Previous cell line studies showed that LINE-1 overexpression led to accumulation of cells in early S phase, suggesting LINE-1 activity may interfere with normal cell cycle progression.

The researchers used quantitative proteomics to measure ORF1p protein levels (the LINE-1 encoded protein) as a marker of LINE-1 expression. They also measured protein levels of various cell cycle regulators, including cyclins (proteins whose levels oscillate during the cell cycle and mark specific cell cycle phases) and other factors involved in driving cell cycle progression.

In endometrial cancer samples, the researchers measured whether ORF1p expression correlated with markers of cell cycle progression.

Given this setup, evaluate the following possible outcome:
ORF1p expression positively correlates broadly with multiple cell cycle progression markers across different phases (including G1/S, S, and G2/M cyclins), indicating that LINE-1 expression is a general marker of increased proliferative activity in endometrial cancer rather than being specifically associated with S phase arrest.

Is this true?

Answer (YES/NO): YES